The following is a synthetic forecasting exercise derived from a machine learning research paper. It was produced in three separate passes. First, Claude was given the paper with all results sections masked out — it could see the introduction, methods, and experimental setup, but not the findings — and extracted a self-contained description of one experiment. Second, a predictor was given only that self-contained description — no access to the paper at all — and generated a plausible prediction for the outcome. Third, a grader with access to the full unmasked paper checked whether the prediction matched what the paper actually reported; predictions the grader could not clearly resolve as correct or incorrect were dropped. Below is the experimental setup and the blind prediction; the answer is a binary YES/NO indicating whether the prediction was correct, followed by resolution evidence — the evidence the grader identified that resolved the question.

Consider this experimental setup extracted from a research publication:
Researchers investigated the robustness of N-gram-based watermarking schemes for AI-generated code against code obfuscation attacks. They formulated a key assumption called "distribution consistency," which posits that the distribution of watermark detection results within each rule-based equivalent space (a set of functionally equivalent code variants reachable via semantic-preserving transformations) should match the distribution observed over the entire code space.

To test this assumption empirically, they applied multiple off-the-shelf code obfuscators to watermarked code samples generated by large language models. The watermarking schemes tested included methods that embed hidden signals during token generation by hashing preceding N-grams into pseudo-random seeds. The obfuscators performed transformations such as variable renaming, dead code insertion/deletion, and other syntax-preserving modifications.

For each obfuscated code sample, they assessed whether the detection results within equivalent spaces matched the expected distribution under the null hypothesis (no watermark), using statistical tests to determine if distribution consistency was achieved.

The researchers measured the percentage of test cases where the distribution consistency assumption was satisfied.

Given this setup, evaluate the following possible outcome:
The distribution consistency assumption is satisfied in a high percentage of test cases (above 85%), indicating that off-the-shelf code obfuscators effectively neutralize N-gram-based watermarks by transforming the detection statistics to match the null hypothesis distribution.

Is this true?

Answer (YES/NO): YES